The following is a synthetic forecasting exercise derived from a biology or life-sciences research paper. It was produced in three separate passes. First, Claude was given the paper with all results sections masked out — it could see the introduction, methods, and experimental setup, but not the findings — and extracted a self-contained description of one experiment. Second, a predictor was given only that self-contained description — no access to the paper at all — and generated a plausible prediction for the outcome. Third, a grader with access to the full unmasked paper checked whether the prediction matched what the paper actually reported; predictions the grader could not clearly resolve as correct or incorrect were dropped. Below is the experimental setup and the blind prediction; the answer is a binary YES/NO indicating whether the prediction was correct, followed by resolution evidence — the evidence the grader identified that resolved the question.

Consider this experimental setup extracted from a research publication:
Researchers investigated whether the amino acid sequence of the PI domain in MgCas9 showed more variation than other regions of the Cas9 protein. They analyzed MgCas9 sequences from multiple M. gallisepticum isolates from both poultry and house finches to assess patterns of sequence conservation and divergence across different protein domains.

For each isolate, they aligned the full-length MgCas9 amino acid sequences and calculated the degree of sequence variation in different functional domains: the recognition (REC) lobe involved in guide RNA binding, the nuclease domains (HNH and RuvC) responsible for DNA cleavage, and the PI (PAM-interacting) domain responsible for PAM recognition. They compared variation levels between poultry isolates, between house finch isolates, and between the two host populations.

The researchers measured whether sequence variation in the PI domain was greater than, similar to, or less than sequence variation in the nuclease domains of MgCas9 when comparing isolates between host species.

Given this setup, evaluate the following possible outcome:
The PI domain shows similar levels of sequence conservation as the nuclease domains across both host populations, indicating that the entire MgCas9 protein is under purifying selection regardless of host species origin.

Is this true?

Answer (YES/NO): NO